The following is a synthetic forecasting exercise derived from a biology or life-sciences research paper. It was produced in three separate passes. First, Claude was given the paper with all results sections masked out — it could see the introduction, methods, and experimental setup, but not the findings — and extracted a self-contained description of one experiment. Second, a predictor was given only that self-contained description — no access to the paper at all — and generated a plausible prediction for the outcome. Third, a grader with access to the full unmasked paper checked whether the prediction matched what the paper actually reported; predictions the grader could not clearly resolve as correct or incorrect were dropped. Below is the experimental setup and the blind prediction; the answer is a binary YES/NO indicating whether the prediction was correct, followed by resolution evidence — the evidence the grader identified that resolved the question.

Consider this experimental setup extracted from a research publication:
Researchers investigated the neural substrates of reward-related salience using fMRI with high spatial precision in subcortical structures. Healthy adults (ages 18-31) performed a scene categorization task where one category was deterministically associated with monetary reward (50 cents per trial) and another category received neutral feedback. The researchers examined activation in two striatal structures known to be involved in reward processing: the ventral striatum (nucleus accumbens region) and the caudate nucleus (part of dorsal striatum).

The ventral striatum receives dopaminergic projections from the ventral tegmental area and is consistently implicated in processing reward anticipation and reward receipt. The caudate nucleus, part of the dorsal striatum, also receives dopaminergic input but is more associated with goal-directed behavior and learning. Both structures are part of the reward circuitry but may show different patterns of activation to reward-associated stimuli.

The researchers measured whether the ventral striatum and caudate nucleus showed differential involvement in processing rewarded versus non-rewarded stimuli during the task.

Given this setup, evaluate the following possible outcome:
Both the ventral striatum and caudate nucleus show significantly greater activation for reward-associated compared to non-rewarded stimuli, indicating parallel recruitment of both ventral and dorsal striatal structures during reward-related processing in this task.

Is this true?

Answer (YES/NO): YES